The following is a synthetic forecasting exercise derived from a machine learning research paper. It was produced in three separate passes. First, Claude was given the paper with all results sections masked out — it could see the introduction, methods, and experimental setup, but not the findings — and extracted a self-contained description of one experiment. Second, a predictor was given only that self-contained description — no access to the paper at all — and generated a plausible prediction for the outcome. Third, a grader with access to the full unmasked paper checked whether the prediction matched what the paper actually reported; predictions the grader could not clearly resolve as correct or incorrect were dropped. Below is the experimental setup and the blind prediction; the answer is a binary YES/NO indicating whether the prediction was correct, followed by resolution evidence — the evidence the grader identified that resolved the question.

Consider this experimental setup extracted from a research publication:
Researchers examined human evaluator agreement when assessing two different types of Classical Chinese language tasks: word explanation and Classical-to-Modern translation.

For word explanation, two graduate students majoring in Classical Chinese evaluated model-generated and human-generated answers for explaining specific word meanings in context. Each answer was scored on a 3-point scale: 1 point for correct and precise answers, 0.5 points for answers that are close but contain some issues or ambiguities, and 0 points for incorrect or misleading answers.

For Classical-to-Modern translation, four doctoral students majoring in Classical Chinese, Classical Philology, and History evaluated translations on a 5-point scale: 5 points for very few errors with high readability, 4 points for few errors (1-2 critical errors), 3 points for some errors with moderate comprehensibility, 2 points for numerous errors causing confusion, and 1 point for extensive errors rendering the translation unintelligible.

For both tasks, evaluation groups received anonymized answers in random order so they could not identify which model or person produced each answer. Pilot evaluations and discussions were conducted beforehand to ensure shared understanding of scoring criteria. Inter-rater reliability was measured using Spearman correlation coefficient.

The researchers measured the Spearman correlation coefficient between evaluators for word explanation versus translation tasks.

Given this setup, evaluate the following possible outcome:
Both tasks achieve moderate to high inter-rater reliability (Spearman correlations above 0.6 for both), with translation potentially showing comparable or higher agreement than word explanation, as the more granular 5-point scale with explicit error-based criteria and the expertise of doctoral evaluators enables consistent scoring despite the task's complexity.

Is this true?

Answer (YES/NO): NO